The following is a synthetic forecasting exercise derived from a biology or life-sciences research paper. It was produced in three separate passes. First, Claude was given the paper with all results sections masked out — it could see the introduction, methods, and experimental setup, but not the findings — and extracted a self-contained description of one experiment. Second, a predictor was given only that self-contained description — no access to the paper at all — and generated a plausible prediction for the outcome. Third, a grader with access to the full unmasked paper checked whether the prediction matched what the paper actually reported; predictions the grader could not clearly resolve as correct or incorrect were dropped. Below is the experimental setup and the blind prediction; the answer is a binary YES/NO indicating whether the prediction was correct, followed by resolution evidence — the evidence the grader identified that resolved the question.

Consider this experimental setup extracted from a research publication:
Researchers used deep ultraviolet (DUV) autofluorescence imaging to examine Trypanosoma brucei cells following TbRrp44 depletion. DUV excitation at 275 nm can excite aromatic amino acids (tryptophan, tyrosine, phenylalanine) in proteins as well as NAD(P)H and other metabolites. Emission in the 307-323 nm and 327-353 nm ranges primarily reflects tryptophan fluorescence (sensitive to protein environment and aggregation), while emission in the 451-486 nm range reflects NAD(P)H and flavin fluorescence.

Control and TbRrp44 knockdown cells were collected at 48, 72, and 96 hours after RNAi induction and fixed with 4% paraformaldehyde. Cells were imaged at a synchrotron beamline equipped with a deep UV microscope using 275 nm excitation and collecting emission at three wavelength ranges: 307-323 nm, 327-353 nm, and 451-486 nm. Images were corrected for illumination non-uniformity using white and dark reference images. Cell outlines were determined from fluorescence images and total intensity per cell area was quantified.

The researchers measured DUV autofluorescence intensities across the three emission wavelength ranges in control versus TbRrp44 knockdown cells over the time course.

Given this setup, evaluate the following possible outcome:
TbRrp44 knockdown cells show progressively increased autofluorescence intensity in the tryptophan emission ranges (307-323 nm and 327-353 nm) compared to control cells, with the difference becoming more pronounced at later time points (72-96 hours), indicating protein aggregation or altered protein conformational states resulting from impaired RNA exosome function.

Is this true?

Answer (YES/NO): NO